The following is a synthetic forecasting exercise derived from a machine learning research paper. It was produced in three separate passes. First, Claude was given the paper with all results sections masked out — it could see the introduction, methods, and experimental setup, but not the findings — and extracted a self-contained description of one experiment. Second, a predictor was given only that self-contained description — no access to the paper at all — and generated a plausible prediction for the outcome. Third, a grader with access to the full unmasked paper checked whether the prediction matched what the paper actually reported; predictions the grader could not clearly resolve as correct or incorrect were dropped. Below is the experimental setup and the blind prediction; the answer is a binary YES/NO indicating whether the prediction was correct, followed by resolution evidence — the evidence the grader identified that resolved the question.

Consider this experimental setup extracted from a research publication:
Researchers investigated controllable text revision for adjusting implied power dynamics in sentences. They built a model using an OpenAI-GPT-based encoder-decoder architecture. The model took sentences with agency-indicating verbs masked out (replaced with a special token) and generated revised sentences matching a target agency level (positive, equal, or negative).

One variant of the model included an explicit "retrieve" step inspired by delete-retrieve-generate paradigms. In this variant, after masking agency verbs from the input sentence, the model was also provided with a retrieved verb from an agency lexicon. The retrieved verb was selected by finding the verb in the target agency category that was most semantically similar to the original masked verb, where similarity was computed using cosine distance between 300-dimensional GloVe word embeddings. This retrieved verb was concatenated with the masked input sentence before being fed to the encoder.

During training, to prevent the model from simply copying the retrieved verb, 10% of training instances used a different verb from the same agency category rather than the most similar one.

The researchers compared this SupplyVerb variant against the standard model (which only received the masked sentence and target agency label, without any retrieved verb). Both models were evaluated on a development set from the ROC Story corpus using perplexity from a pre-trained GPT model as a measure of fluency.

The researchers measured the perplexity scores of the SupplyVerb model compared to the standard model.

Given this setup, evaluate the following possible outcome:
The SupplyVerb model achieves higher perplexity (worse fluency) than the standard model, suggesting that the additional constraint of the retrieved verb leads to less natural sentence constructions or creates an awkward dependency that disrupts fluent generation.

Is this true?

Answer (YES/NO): YES